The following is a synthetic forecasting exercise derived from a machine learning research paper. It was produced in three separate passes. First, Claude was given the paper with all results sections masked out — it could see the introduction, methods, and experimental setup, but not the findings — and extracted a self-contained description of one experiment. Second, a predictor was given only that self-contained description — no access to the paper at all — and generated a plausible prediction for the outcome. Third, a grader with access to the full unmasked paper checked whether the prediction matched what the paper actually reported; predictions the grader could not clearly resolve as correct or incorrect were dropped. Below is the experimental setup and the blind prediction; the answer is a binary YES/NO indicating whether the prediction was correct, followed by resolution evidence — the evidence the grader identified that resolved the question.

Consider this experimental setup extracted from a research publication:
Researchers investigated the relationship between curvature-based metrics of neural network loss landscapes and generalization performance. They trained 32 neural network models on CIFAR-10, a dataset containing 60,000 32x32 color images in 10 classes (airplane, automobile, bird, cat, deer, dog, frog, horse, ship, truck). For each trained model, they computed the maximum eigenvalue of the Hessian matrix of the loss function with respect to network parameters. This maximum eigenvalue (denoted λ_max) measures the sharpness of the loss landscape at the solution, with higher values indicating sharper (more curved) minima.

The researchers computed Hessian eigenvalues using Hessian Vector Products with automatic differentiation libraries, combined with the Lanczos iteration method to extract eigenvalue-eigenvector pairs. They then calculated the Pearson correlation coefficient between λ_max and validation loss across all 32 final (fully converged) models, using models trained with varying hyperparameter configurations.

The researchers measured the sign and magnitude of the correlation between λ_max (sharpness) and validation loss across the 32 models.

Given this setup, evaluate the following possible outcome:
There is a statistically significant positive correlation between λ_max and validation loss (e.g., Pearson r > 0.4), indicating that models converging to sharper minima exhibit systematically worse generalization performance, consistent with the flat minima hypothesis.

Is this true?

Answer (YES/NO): NO